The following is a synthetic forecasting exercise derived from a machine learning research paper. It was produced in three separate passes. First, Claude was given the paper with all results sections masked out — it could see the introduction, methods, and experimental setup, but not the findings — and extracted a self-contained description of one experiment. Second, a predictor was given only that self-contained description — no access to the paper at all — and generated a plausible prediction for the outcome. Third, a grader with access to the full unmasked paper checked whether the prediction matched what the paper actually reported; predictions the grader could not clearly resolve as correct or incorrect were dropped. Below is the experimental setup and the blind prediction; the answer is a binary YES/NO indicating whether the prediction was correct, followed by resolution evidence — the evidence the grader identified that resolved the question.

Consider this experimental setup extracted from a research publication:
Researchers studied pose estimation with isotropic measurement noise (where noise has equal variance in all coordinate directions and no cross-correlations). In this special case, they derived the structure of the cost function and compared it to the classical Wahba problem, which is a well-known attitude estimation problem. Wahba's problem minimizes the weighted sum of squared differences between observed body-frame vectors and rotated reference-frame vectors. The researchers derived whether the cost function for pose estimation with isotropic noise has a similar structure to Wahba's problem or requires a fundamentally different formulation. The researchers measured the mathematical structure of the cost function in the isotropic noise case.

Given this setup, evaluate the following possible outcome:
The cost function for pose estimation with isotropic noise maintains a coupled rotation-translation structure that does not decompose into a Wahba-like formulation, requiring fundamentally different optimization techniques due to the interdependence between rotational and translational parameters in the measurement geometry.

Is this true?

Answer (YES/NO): NO